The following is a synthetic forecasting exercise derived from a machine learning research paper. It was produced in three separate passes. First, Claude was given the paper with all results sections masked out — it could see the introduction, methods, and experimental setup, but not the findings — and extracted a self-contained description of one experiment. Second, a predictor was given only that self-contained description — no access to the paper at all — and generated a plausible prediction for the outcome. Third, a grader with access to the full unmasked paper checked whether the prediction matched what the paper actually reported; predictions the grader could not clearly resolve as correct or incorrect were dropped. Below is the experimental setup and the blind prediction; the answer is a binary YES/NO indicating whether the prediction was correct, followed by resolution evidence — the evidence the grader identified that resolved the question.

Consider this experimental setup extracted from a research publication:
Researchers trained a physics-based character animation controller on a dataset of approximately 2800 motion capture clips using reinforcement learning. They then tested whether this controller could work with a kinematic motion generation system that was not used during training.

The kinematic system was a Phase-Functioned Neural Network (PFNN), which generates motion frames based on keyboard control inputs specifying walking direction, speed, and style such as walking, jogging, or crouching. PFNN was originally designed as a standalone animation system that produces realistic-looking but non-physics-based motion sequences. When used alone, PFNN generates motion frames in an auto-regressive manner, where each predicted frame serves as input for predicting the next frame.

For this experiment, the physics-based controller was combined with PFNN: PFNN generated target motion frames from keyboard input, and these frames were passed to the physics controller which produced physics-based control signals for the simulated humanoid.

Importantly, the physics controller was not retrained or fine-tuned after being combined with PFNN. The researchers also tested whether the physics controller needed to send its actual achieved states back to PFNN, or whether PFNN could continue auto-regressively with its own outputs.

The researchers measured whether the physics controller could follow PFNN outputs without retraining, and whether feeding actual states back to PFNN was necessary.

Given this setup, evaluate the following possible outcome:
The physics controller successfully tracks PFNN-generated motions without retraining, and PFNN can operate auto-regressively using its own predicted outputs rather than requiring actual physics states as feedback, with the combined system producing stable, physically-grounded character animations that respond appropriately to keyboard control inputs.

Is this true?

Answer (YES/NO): YES